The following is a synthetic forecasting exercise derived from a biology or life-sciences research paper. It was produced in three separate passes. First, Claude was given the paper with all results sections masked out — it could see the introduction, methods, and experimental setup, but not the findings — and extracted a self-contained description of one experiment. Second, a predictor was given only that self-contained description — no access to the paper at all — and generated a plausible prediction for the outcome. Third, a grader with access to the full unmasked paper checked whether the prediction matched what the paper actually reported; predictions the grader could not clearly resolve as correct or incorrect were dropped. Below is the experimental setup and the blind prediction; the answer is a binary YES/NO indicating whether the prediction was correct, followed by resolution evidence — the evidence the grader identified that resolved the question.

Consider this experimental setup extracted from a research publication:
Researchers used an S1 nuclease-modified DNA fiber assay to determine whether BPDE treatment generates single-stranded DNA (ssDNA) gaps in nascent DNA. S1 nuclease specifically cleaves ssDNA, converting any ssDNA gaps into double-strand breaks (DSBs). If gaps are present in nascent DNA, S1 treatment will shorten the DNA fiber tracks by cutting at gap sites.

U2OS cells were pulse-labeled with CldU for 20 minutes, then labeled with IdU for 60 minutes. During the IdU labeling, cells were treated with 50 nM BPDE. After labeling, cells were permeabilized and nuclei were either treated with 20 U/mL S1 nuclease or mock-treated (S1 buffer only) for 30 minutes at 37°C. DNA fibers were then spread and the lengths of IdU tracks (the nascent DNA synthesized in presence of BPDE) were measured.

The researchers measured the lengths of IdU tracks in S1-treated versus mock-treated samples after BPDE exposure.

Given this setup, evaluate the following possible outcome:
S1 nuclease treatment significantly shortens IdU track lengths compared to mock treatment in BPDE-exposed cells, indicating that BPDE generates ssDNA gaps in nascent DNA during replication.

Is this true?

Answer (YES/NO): YES